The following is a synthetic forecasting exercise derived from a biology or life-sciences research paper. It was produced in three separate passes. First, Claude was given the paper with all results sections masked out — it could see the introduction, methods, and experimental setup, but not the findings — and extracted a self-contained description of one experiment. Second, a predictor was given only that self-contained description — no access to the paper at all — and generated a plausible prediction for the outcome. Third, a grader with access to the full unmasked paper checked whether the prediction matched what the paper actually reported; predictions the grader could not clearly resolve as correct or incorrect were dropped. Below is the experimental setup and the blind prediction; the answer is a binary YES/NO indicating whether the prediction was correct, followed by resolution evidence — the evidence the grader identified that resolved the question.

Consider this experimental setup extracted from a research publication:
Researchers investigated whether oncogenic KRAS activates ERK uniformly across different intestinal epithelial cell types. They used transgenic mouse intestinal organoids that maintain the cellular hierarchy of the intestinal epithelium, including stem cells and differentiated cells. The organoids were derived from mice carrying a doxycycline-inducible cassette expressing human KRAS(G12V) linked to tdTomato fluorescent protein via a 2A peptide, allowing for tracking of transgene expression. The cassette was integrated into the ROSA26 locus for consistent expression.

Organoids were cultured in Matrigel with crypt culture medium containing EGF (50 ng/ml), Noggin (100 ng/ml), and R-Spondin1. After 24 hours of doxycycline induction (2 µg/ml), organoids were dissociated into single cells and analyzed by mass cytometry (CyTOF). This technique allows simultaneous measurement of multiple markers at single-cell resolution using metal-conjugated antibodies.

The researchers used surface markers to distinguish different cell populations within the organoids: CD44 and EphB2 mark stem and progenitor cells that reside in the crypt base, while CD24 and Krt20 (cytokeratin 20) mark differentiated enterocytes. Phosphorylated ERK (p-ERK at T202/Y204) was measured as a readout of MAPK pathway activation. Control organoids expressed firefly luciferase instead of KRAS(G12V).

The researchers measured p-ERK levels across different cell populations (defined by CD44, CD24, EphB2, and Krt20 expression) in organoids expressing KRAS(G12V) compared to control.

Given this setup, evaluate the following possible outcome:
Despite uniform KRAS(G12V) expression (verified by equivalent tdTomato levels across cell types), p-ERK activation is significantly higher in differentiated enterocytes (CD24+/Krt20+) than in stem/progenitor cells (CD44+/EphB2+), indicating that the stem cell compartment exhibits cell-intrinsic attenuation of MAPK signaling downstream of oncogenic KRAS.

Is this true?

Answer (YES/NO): NO